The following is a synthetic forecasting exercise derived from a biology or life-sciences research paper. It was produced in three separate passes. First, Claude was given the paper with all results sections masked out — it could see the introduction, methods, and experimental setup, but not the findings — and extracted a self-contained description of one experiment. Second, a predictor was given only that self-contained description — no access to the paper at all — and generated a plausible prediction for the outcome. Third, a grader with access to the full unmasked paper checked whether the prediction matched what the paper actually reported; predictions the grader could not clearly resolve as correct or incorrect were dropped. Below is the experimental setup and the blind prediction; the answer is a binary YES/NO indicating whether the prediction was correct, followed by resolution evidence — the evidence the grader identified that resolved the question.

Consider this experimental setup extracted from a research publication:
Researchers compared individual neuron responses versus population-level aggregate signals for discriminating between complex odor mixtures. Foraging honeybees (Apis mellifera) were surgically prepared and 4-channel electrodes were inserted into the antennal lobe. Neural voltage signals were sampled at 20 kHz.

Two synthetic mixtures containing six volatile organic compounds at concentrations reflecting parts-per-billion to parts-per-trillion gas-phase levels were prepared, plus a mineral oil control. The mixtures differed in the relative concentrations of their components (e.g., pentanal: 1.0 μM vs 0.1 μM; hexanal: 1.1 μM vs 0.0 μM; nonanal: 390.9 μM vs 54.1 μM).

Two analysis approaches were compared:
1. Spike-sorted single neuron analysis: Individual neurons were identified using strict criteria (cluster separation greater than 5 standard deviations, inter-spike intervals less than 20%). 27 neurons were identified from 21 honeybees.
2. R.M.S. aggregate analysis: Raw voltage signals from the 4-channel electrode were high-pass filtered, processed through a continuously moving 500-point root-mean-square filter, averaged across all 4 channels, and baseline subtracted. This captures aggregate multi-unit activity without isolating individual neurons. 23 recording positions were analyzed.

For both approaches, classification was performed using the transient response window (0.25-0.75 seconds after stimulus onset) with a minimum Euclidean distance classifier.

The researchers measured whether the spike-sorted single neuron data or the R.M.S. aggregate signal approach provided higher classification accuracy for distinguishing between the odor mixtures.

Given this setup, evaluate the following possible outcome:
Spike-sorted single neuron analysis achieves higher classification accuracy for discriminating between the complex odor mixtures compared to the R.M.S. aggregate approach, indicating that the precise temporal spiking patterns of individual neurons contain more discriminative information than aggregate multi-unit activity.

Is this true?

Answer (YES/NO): NO